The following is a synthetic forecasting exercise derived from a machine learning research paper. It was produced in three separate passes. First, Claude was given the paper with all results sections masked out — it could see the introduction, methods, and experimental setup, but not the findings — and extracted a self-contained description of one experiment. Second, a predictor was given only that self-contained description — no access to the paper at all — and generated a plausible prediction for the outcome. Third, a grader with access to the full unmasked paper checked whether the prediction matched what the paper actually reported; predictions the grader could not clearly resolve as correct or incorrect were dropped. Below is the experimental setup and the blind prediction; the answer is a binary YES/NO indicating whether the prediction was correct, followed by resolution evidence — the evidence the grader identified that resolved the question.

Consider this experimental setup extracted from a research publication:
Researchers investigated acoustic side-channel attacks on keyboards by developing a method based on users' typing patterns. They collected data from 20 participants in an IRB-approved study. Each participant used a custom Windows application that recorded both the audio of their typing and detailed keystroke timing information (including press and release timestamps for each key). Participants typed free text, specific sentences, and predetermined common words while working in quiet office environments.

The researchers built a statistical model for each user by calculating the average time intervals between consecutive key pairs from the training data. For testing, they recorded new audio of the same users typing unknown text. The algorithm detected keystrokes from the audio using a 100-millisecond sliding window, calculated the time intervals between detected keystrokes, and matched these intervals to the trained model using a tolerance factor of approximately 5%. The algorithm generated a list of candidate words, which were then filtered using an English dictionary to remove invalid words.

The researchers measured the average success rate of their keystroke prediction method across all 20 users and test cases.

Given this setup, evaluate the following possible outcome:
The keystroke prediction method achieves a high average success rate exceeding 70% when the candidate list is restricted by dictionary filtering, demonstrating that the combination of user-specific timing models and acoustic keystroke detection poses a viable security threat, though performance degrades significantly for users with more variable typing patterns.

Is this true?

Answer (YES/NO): NO